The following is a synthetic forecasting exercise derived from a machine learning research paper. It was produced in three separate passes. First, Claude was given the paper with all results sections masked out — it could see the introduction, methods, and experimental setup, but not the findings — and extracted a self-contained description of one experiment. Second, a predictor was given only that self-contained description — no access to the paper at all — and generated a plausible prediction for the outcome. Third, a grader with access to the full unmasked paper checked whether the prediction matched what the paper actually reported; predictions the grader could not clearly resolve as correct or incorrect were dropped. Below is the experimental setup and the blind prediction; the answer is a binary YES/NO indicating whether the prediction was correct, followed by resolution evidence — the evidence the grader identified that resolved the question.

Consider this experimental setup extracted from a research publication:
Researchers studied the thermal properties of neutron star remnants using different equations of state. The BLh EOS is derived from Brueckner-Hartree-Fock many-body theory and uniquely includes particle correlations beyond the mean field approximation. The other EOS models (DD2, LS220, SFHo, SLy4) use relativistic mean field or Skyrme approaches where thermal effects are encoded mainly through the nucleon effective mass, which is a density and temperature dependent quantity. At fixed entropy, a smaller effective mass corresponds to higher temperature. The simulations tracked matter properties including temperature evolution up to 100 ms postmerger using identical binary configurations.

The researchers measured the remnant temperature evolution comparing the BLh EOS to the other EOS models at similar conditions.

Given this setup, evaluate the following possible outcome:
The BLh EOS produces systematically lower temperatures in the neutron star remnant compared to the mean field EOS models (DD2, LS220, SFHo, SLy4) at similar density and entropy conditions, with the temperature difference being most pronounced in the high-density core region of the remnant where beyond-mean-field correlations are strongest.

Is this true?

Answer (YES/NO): NO